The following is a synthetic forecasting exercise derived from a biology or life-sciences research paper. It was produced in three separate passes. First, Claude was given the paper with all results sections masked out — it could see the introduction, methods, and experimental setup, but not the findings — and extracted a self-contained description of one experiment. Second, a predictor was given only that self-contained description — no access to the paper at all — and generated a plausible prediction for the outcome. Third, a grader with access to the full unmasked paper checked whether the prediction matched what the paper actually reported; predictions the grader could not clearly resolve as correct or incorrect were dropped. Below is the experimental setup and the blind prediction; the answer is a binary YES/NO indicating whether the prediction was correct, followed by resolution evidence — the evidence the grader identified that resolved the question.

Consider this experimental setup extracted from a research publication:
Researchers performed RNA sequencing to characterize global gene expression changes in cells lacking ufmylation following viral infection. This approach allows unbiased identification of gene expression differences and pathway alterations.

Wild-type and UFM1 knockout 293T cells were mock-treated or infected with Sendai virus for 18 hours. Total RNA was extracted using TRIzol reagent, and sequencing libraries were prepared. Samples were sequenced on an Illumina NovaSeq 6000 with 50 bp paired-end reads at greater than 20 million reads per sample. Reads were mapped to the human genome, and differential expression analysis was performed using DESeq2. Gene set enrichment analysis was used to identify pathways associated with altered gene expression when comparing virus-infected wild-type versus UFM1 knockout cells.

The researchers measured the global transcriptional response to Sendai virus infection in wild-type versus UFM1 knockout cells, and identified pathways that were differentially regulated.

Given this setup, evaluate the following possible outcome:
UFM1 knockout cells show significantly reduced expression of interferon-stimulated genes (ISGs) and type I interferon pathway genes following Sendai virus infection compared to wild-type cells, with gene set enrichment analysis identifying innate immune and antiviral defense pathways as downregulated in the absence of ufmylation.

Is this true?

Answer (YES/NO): YES